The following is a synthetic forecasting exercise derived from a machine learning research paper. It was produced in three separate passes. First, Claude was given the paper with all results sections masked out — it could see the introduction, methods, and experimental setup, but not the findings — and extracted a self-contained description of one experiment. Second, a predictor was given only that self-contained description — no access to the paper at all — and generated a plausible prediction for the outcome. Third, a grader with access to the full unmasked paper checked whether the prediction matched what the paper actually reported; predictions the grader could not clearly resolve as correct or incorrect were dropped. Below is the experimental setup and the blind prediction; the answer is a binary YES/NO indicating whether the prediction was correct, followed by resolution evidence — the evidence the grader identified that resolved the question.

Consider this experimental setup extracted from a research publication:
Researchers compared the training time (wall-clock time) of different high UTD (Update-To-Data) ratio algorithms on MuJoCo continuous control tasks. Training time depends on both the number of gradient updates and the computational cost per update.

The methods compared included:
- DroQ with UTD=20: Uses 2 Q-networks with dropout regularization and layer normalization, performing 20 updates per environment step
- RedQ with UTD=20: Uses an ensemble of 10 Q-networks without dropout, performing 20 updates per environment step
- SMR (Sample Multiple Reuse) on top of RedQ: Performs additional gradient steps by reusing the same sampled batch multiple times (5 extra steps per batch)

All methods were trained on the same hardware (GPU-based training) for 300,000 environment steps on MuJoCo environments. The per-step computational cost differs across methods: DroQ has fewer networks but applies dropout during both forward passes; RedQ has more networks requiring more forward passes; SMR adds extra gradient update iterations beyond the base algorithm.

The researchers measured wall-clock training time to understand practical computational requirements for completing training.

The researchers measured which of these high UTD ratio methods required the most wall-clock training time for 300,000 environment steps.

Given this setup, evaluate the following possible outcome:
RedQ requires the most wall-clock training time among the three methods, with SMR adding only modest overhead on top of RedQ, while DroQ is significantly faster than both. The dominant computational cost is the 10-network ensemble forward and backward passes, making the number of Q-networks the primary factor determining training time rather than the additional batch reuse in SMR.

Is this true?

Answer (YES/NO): NO